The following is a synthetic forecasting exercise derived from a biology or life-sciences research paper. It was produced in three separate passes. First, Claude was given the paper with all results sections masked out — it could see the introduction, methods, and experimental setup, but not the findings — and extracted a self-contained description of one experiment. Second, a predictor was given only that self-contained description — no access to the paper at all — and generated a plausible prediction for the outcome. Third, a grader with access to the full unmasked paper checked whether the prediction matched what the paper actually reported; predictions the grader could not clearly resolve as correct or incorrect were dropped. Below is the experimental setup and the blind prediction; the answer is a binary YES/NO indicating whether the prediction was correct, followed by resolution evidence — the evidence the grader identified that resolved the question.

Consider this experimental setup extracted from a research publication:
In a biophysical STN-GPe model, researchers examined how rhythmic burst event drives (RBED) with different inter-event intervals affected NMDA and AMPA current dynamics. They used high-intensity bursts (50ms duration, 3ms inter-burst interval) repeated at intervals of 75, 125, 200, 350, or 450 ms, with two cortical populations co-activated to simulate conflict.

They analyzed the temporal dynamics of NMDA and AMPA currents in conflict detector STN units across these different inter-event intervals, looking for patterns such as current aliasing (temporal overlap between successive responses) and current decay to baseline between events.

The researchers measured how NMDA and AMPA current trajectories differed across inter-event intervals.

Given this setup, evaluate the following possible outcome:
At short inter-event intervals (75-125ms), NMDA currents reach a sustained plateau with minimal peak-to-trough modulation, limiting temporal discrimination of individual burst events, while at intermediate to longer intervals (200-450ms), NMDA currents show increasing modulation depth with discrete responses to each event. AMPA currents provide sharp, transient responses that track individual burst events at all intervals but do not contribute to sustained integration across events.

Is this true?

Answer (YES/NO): NO